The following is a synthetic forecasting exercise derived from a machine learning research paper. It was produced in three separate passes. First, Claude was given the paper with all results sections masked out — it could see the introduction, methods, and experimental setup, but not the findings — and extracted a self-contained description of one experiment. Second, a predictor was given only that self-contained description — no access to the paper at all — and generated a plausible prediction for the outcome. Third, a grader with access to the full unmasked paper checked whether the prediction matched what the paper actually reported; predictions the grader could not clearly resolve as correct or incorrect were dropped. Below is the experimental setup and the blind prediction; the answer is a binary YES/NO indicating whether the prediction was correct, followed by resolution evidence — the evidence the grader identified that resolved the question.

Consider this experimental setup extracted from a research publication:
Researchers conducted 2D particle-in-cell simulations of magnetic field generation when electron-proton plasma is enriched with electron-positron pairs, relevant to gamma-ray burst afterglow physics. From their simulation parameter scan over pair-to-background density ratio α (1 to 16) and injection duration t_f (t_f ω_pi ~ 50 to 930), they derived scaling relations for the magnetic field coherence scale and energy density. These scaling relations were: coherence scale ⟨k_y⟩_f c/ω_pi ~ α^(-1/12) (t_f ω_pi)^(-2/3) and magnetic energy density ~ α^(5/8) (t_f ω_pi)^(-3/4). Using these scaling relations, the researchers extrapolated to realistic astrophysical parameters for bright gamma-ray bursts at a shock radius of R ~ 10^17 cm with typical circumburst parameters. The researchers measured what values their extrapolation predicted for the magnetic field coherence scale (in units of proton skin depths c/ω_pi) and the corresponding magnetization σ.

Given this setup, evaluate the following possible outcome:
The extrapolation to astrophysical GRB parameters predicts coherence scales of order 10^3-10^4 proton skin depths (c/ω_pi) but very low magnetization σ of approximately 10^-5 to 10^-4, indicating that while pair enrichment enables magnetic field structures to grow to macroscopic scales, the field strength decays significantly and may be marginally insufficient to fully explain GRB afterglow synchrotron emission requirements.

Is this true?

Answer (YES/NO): NO